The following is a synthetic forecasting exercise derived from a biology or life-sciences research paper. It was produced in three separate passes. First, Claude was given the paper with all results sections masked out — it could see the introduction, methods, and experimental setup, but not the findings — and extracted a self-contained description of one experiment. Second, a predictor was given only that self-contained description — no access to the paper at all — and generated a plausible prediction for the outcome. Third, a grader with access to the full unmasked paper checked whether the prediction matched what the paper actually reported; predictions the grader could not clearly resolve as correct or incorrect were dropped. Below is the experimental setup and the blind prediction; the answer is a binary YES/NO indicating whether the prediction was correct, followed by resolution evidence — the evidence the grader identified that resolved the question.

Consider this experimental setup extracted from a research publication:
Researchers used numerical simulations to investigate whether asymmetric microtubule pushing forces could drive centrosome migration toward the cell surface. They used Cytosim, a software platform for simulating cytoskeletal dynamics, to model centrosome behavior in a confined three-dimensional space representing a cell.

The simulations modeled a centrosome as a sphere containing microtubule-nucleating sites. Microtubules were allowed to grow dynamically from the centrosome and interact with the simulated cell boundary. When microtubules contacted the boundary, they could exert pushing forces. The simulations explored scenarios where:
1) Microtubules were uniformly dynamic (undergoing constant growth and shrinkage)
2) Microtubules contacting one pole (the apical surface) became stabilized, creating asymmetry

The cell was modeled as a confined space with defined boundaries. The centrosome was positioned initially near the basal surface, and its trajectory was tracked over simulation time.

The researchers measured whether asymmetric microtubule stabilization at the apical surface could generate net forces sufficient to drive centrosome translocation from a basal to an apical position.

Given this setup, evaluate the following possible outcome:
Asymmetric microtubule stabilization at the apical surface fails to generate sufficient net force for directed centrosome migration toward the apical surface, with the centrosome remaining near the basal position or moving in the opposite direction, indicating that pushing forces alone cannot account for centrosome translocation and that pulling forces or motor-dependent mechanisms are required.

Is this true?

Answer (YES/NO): NO